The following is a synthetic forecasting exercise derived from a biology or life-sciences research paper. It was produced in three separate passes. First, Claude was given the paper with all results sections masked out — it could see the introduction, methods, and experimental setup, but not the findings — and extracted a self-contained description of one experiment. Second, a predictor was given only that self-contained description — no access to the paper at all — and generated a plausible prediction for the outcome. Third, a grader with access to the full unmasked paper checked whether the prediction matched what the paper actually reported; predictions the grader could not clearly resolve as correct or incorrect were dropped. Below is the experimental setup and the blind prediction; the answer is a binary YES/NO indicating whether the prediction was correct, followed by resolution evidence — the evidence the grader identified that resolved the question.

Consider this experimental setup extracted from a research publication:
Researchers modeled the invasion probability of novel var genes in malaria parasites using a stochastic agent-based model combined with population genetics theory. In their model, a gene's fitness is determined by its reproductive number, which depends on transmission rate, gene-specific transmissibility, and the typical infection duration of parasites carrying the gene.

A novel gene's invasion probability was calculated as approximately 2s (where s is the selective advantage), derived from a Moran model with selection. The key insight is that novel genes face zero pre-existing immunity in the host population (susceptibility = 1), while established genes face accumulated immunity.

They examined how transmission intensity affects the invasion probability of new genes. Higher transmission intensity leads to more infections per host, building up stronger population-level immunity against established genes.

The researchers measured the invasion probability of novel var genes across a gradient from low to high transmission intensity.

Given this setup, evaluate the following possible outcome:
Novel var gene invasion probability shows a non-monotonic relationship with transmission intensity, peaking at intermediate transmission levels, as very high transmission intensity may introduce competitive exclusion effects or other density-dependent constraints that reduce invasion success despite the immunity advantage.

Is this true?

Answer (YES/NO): NO